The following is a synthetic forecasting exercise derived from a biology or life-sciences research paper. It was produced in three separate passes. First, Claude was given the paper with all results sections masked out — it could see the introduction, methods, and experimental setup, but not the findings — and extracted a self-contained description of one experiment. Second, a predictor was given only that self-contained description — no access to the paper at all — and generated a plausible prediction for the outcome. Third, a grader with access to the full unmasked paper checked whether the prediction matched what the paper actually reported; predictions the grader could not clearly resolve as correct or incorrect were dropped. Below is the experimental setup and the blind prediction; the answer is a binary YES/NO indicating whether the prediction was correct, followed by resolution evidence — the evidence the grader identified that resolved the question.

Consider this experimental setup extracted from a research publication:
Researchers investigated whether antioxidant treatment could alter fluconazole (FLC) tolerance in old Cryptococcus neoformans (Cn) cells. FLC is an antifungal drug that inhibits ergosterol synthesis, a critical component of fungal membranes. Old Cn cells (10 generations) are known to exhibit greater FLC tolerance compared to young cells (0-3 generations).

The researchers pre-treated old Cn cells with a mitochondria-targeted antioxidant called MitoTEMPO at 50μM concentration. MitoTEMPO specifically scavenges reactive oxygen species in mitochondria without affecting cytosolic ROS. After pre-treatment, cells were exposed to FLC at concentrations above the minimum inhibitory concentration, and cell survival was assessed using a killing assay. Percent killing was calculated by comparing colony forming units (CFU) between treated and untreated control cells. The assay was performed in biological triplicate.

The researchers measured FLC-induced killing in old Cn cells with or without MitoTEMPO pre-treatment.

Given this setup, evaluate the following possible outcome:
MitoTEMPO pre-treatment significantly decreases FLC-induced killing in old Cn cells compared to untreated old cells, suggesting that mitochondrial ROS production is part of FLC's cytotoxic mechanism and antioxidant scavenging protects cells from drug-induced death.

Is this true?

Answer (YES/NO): NO